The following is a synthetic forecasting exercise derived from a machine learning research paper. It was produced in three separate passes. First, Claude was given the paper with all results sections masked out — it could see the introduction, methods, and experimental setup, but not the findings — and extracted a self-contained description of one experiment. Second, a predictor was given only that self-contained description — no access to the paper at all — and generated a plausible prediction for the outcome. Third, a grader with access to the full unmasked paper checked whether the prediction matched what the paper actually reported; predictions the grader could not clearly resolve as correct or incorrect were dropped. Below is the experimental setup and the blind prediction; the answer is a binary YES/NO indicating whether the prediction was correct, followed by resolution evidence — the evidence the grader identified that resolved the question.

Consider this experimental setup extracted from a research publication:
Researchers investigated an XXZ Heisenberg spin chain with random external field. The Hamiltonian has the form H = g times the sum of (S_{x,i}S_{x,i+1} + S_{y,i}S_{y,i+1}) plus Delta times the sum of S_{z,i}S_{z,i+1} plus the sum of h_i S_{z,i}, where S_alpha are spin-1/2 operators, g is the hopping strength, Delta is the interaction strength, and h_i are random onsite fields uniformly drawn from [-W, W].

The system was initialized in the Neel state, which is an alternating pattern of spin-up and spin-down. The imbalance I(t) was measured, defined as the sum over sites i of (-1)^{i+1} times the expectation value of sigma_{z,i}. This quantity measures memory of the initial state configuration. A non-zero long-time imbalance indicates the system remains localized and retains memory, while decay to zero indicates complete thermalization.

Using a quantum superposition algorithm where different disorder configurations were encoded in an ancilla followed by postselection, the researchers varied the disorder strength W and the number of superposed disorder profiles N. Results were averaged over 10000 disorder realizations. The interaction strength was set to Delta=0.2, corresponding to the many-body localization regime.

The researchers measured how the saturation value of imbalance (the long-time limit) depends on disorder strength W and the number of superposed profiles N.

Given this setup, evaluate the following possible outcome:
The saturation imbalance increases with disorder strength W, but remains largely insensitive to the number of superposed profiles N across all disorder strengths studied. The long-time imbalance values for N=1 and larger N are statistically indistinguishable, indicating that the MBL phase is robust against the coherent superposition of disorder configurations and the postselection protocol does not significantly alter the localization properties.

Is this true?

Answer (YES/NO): YES